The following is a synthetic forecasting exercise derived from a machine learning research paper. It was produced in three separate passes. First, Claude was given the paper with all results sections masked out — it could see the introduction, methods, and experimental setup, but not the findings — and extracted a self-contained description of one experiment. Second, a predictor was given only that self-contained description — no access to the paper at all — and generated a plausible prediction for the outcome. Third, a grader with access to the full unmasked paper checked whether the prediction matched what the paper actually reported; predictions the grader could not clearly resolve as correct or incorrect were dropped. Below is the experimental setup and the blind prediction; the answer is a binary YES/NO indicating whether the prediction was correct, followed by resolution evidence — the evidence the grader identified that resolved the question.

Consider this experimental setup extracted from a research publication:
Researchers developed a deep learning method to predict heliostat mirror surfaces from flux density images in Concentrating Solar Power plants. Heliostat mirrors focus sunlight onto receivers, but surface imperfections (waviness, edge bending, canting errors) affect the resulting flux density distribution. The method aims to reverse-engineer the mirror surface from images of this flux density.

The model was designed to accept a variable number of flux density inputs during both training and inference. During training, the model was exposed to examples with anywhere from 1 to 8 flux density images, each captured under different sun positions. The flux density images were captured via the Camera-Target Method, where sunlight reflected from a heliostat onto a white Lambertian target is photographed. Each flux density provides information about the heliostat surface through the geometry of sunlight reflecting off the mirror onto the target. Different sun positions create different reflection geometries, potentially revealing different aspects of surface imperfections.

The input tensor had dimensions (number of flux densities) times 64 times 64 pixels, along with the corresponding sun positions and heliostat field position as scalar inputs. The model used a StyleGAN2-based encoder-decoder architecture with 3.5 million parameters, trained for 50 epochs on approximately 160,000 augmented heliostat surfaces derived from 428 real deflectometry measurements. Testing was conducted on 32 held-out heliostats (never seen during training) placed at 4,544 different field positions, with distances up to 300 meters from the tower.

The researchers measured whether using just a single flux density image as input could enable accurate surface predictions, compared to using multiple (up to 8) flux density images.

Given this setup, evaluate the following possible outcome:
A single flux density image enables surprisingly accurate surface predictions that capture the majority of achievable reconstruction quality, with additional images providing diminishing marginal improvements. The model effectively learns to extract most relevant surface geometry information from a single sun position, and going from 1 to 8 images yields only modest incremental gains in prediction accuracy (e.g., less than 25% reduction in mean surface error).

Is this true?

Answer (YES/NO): NO